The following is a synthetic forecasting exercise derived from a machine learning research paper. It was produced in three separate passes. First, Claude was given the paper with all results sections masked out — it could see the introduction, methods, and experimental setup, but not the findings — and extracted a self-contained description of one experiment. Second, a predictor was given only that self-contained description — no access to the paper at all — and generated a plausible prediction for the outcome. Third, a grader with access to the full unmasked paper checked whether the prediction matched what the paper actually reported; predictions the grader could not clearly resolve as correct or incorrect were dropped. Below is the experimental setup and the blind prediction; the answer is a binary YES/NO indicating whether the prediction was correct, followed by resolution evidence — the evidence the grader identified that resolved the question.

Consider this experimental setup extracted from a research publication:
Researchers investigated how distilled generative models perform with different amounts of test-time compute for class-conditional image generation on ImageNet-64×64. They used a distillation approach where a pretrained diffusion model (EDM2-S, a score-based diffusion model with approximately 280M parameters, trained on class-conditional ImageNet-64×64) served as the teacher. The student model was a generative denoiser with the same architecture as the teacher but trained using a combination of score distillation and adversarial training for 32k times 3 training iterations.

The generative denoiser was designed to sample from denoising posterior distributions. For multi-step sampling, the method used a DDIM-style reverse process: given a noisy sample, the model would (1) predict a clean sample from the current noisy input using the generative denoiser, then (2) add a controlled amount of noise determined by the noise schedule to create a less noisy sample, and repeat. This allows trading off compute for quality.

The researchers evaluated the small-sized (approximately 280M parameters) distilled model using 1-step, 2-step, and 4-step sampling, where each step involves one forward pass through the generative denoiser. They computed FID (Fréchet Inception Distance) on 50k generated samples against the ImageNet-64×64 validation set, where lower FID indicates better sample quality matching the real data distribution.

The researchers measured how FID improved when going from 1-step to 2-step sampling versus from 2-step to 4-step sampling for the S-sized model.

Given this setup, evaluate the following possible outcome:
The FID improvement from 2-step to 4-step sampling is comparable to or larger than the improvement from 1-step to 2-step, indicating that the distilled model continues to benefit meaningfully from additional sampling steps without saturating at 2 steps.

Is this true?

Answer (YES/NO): YES